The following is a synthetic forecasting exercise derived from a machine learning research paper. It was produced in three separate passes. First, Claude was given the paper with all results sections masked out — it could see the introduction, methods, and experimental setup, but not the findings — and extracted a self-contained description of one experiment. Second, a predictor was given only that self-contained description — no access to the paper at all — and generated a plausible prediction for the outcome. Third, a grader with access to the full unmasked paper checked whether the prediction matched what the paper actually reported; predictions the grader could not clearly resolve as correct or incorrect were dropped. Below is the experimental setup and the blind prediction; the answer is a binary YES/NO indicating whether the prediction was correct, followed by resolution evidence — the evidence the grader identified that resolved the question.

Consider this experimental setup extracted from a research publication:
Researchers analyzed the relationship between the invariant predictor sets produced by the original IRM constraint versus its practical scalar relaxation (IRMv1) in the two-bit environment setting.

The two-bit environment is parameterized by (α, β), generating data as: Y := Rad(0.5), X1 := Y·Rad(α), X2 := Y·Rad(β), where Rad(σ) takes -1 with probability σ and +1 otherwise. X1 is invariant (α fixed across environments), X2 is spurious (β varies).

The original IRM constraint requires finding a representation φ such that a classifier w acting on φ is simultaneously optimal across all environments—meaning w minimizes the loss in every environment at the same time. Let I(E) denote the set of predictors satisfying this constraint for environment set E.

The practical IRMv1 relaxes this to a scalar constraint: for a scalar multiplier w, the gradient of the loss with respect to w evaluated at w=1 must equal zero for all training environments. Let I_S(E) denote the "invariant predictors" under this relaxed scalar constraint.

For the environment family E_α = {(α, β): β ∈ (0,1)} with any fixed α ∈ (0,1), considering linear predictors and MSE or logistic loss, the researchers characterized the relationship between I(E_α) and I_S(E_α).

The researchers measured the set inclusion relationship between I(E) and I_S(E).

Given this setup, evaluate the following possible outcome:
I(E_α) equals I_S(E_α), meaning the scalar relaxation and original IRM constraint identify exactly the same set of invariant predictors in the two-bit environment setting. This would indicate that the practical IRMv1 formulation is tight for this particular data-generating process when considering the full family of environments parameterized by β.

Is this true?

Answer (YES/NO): NO